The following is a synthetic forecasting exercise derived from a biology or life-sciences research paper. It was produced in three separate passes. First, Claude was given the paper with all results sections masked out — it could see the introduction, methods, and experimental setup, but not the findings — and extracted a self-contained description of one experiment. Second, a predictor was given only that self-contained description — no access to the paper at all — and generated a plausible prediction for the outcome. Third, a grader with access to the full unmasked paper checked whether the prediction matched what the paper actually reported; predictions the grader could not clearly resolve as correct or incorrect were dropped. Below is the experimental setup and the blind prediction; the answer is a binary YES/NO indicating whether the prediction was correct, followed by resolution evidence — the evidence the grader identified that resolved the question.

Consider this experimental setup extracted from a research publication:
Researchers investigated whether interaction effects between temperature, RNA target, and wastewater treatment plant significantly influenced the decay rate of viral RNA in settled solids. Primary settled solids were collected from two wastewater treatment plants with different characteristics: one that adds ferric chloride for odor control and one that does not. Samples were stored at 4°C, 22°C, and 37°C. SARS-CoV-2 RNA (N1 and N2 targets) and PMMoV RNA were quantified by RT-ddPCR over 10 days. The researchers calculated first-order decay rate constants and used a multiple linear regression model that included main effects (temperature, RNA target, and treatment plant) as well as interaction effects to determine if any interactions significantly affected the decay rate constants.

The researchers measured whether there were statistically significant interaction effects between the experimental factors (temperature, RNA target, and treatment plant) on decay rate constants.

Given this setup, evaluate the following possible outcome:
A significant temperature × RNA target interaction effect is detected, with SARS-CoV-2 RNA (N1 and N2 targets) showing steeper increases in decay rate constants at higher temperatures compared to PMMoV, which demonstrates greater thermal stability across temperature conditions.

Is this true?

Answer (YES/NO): NO